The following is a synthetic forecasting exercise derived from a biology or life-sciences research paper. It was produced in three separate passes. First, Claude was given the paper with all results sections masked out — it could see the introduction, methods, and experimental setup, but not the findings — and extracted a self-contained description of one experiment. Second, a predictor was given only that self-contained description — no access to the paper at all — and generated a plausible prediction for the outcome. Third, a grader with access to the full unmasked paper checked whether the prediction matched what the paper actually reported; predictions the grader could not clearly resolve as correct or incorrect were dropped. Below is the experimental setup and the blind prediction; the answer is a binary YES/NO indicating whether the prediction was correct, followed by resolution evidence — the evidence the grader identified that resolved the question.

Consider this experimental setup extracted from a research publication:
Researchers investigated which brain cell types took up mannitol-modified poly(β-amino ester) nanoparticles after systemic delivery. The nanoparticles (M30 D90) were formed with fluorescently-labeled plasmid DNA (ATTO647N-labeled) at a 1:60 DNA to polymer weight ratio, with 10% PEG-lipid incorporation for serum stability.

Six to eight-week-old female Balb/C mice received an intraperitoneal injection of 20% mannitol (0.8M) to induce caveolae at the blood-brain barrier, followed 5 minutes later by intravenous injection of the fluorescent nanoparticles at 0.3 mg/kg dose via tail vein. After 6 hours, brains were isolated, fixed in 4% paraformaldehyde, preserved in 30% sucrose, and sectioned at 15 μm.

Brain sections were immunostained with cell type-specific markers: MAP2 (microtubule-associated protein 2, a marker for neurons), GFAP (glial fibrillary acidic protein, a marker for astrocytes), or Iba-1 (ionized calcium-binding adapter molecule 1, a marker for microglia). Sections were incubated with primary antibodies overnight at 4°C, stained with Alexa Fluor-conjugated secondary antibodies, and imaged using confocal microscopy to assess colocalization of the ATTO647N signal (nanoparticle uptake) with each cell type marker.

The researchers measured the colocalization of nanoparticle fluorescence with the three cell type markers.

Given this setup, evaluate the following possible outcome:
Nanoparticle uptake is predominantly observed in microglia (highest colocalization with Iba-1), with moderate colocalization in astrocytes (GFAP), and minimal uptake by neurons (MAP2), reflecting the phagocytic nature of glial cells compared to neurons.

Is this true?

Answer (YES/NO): NO